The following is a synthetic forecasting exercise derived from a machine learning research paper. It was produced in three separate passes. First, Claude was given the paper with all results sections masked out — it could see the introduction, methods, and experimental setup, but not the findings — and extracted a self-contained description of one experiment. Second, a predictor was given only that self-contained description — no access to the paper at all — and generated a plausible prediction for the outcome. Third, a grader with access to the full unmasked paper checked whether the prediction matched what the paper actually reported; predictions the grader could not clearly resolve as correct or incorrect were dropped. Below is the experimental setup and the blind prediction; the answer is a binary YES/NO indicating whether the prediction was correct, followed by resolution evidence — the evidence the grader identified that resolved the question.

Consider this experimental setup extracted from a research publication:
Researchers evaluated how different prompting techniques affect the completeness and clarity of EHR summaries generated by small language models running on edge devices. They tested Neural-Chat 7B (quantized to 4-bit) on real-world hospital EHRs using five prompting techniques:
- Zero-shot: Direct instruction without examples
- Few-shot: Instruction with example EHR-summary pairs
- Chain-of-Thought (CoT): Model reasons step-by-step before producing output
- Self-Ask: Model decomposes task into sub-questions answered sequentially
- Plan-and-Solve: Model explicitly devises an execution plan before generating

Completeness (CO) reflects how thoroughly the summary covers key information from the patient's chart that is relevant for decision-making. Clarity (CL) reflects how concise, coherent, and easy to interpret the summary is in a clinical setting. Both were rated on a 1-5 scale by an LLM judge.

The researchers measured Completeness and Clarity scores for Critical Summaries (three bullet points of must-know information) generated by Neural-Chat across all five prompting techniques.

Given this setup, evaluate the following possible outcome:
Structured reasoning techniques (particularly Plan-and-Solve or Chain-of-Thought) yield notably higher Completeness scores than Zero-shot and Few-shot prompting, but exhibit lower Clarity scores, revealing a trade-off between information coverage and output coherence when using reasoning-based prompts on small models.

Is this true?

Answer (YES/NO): NO